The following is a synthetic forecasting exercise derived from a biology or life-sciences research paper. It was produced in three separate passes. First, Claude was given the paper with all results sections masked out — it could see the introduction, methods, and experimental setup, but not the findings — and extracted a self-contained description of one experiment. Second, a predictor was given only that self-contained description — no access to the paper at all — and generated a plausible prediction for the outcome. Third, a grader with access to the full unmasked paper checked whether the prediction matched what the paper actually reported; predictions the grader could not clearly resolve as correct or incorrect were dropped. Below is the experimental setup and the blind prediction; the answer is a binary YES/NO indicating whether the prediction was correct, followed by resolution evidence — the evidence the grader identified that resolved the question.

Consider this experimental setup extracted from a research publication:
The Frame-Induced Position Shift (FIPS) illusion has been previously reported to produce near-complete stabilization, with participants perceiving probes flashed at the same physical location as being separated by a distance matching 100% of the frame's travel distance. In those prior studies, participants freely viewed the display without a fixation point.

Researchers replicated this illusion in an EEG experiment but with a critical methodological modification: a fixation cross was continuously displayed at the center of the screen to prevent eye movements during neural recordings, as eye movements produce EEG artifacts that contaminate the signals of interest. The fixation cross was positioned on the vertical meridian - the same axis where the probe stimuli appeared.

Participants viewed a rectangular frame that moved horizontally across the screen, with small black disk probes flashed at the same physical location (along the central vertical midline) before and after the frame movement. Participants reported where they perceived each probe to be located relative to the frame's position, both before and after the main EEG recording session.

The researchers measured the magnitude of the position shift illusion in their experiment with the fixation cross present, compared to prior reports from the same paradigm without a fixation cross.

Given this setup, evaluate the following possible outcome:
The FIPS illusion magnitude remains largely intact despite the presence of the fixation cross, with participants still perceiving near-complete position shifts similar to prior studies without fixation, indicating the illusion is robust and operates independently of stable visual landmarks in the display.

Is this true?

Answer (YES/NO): NO